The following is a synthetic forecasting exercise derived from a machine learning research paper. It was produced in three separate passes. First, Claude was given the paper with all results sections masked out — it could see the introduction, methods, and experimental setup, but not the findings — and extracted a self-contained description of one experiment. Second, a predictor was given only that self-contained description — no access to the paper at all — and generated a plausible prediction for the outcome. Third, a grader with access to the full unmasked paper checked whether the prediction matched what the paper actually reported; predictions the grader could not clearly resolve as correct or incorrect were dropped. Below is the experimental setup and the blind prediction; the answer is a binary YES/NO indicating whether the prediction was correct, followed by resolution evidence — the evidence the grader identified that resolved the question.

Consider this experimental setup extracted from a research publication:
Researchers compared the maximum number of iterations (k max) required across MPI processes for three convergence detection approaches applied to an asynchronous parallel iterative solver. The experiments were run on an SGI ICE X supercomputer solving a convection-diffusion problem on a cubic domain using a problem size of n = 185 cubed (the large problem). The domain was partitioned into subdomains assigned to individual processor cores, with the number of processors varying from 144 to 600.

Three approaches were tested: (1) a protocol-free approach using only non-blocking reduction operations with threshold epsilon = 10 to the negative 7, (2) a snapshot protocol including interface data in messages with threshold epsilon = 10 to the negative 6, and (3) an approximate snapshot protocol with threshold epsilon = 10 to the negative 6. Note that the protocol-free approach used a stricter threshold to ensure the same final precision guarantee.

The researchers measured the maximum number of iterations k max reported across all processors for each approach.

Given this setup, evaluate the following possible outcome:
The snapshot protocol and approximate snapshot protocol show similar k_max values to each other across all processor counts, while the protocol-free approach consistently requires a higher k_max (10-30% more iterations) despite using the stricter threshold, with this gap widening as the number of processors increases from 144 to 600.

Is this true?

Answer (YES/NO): NO